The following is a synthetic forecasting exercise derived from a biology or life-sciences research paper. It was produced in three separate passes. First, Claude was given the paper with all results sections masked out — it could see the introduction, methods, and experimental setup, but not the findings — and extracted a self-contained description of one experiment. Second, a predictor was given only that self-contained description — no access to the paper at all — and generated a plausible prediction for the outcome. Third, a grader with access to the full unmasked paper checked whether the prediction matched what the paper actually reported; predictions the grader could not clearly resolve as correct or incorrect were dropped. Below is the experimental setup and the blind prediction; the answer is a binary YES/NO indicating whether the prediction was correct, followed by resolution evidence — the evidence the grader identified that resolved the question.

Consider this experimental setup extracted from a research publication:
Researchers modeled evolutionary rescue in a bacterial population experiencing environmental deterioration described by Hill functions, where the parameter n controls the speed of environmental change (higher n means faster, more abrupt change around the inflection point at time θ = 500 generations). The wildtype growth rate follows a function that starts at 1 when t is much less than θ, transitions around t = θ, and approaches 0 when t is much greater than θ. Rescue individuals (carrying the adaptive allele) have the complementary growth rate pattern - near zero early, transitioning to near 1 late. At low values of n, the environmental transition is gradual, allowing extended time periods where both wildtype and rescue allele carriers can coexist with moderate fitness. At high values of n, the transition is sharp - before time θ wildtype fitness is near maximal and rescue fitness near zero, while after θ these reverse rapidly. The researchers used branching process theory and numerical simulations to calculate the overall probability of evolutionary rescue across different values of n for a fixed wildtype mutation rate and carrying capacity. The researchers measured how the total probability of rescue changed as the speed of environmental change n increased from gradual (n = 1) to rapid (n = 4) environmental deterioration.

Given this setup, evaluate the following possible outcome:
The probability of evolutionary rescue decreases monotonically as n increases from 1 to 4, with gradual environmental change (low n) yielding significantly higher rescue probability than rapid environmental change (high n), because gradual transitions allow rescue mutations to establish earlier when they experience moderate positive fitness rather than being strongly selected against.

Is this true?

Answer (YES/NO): YES